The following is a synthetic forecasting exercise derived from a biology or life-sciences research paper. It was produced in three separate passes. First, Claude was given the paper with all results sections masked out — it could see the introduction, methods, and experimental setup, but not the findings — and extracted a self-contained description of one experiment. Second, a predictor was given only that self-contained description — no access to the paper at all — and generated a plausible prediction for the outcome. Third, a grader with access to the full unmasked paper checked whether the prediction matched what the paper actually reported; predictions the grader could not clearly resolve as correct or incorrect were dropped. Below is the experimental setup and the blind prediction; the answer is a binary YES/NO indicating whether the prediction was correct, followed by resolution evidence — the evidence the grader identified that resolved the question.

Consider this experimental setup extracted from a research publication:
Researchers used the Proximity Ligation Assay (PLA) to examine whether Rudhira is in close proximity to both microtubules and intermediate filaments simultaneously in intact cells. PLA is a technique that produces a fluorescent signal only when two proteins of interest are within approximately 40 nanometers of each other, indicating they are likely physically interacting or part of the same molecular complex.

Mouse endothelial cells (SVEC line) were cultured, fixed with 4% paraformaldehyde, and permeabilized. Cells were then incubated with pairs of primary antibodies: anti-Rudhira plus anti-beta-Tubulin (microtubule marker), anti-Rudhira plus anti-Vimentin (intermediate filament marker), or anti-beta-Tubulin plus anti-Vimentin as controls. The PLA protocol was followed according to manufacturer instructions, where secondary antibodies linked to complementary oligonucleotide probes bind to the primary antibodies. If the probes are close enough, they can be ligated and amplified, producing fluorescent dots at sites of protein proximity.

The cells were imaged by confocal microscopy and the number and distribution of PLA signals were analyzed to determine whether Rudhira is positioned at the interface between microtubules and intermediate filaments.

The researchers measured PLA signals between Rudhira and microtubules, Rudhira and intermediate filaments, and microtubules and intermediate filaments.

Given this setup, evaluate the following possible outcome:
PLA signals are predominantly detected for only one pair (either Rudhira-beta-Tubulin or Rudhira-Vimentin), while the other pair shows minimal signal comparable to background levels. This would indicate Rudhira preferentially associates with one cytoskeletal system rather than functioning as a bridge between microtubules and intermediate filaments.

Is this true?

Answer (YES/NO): NO